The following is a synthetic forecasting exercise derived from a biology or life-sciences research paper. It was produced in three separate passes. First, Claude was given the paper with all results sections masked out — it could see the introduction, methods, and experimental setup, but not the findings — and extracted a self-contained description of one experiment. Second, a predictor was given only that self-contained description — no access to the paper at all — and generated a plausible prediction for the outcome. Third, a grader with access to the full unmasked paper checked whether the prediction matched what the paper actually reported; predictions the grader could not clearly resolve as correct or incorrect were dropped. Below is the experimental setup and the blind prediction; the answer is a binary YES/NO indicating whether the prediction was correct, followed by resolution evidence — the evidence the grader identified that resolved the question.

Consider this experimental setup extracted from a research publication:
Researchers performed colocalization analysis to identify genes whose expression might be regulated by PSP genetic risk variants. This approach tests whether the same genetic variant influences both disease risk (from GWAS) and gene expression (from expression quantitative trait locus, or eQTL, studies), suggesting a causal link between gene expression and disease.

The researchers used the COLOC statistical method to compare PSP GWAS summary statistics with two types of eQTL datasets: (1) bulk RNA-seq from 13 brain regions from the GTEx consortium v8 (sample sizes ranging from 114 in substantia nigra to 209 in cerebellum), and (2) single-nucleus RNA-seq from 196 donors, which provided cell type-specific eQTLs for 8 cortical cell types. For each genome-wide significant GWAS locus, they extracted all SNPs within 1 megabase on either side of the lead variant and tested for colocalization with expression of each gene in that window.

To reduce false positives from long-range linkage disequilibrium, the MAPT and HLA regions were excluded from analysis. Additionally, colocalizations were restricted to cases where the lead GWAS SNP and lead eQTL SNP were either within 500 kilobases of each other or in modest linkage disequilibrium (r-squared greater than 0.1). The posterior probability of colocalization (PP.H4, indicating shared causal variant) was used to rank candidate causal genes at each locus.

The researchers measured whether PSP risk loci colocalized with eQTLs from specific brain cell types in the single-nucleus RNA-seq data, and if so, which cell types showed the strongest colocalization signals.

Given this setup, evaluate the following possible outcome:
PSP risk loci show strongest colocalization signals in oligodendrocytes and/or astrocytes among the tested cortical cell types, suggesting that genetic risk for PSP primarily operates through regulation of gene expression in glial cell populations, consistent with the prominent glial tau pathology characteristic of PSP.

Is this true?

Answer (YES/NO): NO